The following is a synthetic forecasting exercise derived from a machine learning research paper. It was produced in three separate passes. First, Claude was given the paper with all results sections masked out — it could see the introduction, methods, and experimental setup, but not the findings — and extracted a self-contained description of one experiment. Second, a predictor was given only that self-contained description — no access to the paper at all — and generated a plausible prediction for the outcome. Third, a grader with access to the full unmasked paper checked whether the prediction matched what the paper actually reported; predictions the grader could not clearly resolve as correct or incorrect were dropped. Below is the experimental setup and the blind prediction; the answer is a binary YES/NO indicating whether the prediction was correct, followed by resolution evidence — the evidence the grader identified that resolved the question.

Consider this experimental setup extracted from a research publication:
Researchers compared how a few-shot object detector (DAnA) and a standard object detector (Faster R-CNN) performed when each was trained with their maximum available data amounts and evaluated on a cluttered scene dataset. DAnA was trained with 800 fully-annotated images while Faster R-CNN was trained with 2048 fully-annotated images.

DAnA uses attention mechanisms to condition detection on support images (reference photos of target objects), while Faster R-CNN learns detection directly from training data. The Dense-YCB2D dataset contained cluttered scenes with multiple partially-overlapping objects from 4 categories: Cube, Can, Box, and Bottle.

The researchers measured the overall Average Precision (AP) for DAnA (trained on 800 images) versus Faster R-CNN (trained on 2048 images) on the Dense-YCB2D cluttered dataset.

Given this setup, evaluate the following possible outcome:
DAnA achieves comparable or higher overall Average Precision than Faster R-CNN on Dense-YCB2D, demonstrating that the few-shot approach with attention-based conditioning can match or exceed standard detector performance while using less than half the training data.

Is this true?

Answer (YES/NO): YES